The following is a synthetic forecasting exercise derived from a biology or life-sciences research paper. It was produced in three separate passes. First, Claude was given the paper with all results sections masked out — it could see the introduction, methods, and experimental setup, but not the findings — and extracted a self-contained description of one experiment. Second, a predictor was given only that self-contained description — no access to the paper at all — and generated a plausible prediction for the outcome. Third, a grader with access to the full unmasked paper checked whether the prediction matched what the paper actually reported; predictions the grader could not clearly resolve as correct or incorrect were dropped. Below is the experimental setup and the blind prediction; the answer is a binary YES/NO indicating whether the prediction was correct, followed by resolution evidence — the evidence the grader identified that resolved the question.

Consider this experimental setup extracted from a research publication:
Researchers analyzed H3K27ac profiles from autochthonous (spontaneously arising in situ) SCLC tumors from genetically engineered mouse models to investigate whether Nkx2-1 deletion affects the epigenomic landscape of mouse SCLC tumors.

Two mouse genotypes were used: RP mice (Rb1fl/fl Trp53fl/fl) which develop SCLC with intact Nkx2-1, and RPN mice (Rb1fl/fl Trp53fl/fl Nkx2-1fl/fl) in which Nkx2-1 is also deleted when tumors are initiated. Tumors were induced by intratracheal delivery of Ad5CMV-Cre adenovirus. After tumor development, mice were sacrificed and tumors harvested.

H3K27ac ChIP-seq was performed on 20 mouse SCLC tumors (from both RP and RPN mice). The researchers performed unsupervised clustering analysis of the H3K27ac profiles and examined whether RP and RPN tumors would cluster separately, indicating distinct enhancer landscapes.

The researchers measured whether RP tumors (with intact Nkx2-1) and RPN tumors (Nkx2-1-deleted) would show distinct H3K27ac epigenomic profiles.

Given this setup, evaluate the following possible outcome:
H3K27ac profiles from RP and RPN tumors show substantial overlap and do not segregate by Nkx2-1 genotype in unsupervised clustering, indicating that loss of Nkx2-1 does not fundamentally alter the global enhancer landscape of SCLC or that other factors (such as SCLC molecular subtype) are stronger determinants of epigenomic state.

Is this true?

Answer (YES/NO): NO